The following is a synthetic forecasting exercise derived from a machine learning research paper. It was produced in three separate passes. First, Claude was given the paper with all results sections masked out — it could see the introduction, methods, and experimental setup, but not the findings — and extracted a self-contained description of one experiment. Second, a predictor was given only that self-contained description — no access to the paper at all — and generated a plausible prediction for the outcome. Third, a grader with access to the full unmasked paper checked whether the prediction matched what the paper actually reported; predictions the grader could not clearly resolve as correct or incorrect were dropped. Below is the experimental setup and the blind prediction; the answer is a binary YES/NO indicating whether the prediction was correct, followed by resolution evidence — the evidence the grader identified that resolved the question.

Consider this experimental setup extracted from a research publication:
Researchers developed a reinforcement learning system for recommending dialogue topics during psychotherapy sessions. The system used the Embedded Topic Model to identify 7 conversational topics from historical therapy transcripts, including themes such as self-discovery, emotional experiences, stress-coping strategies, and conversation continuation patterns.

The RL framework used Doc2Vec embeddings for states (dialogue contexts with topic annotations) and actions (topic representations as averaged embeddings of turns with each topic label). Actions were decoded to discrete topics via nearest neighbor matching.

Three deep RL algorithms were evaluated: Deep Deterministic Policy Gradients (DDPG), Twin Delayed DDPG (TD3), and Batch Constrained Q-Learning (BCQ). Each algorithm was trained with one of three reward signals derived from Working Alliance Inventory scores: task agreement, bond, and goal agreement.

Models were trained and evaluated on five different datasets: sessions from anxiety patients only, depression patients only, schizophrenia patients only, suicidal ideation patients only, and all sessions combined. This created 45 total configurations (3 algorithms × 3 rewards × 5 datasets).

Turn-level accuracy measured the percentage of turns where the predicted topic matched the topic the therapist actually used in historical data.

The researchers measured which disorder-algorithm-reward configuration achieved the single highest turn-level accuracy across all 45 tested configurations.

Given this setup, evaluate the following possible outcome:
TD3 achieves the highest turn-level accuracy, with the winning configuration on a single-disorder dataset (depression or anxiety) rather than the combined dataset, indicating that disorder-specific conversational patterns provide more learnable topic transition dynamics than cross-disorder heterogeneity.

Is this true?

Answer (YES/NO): NO